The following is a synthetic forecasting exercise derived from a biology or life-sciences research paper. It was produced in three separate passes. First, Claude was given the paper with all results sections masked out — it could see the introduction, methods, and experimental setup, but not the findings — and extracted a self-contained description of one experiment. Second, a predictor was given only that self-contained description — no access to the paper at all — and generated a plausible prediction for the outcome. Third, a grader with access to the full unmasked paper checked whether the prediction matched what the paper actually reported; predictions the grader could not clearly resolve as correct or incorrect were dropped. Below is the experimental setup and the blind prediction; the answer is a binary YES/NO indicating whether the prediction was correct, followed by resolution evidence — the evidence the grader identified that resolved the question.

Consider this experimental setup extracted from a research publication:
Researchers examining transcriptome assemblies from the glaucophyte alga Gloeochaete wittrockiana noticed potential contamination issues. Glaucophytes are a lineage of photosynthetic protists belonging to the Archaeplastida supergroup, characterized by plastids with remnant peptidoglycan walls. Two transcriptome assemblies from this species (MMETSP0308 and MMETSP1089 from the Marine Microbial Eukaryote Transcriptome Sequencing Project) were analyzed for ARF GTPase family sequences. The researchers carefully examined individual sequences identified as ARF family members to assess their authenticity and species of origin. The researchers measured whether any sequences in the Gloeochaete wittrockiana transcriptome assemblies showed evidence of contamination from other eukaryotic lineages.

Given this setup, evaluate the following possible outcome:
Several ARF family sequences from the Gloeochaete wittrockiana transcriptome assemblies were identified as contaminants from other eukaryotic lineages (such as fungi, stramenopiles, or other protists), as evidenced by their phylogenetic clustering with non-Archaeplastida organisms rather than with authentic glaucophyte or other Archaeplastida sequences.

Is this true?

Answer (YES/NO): NO